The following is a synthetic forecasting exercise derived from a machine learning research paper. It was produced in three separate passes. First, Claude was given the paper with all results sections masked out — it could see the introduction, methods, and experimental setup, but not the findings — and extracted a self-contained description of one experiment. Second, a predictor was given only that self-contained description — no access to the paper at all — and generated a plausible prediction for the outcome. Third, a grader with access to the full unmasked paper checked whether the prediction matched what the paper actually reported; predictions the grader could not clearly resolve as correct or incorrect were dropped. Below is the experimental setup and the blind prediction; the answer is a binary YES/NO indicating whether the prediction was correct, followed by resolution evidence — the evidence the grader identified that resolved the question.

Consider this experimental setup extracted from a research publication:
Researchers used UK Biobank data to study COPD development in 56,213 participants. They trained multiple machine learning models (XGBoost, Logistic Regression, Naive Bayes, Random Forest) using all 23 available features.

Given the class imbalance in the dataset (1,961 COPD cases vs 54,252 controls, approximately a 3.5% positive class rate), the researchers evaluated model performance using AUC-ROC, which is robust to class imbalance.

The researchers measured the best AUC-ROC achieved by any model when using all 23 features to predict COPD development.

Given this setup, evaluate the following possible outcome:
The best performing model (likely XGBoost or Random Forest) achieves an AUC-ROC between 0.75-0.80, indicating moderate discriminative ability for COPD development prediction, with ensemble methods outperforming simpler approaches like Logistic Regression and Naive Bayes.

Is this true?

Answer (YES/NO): NO